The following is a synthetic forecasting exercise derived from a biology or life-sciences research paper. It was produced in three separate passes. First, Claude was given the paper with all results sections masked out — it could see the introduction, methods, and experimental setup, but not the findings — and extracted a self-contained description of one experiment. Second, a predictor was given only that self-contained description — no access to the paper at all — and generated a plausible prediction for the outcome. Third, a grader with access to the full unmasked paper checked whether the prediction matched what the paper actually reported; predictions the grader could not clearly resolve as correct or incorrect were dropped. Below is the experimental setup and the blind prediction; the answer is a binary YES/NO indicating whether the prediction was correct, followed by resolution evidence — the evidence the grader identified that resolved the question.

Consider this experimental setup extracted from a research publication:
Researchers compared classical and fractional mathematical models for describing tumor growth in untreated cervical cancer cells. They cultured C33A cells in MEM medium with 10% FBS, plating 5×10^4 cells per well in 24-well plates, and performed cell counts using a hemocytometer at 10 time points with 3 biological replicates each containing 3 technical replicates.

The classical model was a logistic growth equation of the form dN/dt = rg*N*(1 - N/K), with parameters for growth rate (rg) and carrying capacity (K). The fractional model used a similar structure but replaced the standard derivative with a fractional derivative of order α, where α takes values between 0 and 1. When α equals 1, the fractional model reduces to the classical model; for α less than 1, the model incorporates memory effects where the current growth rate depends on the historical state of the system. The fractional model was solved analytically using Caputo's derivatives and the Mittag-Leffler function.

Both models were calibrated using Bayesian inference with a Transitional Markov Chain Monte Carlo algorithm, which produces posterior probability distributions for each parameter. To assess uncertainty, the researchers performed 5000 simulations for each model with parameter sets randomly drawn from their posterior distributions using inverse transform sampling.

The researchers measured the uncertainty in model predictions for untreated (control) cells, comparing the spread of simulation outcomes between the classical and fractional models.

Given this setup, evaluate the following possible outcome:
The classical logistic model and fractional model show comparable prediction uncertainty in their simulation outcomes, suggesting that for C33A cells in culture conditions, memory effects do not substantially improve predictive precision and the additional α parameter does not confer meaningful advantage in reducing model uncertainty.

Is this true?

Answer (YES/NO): NO